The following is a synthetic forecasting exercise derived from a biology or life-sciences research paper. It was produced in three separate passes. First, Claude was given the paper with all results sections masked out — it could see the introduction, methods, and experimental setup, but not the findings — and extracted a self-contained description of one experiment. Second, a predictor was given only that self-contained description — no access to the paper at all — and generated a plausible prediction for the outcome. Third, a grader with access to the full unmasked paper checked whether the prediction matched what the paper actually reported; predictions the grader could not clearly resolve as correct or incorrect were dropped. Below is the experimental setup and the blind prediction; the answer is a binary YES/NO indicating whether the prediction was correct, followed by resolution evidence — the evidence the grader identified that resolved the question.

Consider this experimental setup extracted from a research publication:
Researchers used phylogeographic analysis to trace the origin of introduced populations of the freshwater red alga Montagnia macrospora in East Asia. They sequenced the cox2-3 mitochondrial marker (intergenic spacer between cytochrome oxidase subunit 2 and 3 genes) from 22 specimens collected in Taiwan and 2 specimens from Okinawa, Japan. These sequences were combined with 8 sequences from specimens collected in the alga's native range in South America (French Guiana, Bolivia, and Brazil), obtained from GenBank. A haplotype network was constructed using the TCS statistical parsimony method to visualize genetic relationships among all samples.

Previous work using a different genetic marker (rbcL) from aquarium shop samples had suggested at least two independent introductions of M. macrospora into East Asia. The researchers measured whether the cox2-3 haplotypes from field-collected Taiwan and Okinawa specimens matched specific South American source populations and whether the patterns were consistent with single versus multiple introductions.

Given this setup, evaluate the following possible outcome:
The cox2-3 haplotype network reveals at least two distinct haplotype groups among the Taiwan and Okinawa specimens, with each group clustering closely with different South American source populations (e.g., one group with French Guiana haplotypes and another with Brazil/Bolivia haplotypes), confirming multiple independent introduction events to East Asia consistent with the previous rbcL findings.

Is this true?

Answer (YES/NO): NO